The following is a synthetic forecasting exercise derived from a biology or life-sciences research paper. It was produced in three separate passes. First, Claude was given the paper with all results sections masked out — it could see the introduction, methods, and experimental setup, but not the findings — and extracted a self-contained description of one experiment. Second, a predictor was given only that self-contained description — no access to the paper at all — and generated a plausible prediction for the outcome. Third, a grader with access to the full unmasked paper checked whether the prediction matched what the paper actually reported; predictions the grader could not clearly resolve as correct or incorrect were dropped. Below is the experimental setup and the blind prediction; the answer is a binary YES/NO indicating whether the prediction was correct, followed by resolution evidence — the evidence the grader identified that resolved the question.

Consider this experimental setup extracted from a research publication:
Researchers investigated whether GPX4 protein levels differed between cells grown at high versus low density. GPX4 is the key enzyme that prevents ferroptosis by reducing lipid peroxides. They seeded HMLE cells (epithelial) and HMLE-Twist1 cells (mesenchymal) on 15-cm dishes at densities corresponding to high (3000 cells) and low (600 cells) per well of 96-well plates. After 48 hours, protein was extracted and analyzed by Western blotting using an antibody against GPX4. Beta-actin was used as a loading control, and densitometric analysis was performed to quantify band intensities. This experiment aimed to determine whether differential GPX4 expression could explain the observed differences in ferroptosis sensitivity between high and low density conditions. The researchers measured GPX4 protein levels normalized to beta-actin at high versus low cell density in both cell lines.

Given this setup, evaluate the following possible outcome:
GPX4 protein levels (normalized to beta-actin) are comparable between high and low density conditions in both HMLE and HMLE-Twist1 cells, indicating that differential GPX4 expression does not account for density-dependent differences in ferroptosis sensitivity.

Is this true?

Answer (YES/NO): YES